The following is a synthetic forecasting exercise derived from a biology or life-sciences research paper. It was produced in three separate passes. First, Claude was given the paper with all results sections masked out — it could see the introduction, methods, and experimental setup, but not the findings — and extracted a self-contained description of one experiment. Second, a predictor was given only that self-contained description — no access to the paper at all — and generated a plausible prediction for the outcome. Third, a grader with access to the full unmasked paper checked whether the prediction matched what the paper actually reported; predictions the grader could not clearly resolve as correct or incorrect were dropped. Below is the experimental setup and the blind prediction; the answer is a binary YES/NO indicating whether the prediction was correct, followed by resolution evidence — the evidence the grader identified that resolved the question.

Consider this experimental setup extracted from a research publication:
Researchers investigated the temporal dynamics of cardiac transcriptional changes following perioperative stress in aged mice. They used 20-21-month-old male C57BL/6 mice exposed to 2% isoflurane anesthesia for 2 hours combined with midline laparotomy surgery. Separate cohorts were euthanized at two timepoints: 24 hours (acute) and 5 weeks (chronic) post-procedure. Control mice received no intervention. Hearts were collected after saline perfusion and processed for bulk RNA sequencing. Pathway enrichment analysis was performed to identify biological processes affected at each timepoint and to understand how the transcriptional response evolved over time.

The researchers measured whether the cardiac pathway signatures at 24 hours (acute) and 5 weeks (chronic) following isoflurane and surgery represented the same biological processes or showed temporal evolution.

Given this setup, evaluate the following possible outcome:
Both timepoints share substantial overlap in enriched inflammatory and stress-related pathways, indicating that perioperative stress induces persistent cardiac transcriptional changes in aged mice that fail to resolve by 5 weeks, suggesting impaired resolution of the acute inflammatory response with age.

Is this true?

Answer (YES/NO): NO